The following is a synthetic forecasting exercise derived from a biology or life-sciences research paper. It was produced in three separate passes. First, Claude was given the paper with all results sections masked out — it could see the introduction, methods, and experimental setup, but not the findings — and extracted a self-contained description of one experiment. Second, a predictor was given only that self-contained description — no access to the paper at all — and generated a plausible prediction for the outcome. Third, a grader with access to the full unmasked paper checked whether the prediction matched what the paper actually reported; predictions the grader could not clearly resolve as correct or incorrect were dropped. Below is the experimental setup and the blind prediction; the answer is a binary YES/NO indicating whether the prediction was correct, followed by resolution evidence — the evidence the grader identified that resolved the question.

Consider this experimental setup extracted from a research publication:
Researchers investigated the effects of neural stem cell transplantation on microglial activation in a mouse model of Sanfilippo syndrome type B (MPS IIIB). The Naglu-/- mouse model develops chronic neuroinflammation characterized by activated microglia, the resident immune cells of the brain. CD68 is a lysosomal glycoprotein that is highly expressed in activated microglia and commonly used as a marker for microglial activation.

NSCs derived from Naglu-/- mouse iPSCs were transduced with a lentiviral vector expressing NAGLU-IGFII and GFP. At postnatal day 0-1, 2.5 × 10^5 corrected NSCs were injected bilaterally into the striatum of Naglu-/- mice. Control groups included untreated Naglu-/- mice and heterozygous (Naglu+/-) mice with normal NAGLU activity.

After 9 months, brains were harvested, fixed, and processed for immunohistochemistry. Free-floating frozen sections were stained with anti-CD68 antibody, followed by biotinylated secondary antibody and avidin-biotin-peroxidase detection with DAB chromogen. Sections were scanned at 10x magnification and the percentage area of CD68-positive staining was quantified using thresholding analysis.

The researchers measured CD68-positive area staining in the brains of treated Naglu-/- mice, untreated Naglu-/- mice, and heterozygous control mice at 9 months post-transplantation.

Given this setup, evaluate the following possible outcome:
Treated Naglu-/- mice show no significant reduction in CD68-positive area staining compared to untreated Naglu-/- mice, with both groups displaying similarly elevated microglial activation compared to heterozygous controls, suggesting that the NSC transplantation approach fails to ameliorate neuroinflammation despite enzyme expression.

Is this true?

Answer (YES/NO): NO